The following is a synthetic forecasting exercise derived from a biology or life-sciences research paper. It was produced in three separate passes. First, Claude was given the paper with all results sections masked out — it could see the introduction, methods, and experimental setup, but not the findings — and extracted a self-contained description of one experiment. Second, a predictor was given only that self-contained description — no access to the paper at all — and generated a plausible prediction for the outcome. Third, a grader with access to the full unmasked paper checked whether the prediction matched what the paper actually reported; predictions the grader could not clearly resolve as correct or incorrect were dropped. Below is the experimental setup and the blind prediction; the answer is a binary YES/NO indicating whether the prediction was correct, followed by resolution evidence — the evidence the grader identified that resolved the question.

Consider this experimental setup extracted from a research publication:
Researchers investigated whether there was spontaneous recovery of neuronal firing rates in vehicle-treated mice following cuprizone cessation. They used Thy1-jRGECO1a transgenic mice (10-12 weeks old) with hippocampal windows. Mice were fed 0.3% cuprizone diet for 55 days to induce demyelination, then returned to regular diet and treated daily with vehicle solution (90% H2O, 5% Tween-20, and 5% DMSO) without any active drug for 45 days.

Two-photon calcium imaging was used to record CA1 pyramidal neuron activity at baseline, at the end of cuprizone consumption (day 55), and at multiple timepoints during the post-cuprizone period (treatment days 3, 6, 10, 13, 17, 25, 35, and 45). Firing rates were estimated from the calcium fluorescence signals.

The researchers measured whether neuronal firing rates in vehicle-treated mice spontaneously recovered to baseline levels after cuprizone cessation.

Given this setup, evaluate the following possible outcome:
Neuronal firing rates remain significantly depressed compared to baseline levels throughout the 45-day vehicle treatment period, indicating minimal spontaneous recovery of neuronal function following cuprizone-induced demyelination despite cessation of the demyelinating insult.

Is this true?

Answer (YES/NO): NO